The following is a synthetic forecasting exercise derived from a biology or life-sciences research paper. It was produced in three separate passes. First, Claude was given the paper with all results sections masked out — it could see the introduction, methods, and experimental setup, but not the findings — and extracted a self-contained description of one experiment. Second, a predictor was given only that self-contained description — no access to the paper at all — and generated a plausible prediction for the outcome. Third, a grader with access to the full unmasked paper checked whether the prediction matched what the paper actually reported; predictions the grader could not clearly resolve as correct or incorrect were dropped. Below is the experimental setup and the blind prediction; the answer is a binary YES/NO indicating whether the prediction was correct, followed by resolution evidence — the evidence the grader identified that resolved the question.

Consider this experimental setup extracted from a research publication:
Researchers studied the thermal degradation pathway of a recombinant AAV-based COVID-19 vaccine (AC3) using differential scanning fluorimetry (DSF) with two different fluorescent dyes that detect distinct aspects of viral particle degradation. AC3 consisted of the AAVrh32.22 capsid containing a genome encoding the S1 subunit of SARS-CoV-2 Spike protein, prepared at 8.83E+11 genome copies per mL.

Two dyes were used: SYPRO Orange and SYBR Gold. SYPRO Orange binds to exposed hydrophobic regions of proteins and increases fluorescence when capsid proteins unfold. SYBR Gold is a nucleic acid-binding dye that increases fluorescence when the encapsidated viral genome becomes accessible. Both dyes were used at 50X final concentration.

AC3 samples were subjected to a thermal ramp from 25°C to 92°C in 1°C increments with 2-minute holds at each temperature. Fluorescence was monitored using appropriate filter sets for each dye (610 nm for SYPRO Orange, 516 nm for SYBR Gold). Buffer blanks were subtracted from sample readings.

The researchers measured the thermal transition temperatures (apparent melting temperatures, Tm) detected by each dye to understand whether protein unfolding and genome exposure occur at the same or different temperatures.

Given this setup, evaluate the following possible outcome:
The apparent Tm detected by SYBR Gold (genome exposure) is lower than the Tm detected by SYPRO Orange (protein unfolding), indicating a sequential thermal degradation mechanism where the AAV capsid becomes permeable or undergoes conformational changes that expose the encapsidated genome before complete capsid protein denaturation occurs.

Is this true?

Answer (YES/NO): NO